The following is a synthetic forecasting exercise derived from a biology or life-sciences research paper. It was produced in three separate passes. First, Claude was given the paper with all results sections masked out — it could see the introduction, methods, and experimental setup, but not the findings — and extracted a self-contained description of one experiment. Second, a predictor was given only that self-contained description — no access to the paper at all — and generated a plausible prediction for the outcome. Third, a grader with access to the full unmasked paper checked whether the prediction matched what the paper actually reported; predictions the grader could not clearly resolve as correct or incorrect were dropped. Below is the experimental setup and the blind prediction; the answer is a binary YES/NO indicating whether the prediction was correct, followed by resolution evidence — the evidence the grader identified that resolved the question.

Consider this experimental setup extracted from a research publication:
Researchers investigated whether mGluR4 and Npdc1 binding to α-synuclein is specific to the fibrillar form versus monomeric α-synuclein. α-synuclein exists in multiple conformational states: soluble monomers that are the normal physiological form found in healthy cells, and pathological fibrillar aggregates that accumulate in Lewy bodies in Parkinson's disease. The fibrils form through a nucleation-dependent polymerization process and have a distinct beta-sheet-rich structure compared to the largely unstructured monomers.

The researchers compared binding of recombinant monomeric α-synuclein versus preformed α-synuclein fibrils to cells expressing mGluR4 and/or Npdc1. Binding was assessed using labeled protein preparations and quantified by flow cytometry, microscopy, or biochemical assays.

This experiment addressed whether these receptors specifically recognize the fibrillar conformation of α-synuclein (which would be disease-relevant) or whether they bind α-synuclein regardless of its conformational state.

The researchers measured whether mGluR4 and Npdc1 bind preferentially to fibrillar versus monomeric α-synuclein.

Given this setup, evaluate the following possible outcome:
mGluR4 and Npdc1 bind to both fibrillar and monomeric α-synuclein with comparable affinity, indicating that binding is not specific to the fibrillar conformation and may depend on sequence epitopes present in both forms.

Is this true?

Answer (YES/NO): NO